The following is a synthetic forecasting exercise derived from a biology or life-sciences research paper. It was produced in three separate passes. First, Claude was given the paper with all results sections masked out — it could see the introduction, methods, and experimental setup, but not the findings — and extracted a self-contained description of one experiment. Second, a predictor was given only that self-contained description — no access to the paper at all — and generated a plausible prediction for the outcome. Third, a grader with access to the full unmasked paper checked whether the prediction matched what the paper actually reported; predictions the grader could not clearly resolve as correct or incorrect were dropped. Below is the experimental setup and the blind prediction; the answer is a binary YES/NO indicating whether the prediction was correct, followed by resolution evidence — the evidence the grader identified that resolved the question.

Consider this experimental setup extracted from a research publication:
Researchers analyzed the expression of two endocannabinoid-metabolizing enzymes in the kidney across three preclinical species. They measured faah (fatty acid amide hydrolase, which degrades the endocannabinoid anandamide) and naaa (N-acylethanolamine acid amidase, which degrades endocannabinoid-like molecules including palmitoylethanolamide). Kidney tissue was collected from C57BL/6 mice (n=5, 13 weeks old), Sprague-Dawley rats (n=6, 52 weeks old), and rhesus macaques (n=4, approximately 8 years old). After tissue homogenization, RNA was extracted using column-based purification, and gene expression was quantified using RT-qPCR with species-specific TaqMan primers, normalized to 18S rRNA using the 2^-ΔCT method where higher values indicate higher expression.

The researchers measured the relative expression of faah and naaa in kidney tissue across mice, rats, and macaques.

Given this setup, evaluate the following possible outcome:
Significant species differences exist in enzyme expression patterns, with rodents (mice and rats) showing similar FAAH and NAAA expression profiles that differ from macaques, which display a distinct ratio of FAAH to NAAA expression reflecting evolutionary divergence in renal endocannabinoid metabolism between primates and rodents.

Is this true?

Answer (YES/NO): NO